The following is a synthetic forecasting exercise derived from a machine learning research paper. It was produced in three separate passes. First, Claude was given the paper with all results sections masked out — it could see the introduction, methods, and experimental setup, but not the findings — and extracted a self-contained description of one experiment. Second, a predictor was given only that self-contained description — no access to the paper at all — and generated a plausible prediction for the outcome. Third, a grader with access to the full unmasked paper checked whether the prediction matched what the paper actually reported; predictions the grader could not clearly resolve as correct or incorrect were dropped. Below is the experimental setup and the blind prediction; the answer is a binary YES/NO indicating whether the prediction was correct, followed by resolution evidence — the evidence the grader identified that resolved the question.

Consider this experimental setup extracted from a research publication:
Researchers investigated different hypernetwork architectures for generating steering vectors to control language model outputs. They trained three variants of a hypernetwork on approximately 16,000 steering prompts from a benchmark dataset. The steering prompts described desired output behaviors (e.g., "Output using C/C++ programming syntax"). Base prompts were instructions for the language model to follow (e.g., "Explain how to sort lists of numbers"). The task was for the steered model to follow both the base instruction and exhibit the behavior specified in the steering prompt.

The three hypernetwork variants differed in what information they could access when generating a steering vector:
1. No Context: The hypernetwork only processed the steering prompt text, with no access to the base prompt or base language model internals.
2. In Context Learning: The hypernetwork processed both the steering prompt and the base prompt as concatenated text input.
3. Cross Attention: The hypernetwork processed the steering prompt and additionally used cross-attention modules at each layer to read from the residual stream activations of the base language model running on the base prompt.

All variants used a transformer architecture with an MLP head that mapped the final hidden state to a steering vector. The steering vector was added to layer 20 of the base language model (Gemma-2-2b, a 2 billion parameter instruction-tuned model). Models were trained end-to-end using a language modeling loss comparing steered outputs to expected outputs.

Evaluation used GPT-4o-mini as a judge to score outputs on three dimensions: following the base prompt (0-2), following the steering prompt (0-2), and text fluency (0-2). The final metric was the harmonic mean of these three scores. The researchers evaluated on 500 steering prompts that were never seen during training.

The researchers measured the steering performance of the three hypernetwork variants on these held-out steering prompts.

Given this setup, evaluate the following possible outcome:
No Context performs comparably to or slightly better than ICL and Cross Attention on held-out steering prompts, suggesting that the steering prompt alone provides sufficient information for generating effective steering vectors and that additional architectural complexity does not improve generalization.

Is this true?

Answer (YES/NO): NO